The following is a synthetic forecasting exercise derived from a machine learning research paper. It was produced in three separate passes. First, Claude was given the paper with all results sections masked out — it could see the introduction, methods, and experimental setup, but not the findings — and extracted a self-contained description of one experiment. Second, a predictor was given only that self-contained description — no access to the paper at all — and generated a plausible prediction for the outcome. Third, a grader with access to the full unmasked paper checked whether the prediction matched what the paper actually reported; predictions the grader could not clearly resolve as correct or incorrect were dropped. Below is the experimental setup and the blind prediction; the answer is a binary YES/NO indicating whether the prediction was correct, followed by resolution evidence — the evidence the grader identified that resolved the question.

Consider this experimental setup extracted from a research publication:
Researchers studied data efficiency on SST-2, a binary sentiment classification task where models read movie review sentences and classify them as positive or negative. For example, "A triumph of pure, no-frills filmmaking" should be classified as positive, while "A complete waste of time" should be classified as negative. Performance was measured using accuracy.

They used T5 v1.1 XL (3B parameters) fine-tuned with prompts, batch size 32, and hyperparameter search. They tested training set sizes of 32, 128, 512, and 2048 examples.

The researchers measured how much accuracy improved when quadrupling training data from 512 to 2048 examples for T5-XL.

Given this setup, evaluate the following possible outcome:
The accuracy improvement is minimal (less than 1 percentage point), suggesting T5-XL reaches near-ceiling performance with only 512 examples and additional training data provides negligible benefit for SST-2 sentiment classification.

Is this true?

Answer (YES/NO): YES